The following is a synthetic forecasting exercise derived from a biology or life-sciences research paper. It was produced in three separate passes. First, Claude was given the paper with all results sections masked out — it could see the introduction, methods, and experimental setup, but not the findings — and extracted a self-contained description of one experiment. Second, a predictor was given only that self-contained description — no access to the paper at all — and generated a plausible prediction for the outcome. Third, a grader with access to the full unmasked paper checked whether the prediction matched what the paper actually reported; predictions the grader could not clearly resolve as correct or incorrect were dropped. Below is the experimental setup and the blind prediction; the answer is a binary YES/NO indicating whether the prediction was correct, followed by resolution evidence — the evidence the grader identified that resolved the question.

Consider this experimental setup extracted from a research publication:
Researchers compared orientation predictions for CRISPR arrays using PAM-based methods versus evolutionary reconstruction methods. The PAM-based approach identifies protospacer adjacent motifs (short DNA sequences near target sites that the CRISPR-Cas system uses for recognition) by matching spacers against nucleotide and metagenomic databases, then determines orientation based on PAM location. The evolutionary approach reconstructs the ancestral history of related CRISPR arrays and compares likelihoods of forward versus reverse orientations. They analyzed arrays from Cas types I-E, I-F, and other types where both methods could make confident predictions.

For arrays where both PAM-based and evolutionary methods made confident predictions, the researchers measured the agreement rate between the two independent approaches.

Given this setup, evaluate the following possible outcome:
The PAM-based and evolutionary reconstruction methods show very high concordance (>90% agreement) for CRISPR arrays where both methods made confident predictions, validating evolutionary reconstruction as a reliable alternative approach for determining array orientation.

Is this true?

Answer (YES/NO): YES